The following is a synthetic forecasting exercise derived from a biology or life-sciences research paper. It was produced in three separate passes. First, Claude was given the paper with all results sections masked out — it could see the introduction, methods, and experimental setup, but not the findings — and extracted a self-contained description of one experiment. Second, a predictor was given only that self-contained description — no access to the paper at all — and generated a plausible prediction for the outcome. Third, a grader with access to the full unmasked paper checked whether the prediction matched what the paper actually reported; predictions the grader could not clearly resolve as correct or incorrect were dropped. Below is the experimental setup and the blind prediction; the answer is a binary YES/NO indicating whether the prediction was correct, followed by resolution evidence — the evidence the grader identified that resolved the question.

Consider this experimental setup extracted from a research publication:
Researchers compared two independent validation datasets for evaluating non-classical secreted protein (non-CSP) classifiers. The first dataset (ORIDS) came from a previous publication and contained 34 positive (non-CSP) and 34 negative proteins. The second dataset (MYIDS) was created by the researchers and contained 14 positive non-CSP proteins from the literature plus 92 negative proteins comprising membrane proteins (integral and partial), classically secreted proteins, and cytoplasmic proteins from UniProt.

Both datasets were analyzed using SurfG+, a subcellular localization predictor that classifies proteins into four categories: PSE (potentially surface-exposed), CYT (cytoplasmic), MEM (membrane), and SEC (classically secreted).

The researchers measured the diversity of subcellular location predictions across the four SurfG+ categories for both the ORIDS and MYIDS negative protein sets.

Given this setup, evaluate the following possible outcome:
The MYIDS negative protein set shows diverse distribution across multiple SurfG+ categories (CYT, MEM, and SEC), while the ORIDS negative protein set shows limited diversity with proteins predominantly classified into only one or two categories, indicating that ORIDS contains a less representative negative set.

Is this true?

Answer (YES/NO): YES